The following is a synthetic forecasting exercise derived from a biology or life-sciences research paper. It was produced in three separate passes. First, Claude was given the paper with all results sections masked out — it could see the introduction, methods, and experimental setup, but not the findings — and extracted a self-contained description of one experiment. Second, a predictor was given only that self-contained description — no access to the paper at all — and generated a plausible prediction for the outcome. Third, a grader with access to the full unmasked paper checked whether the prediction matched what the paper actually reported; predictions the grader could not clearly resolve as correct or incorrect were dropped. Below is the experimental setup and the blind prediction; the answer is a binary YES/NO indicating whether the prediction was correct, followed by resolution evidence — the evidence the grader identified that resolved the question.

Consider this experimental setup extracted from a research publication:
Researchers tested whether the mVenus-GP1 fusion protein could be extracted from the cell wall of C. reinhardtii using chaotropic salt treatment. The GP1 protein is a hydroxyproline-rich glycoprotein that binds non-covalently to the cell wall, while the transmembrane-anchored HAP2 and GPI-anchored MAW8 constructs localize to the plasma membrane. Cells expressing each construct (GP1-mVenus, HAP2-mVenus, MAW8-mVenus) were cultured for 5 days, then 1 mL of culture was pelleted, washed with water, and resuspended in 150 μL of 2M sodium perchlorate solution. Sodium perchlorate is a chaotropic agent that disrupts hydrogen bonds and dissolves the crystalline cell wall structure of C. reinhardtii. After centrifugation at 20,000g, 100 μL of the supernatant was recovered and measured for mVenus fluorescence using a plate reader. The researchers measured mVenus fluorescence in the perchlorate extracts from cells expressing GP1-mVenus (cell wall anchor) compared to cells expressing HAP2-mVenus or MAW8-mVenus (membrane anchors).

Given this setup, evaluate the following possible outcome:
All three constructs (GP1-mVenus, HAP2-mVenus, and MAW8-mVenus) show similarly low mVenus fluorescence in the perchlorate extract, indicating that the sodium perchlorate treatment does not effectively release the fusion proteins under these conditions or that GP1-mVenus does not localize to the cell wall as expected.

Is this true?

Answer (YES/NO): NO